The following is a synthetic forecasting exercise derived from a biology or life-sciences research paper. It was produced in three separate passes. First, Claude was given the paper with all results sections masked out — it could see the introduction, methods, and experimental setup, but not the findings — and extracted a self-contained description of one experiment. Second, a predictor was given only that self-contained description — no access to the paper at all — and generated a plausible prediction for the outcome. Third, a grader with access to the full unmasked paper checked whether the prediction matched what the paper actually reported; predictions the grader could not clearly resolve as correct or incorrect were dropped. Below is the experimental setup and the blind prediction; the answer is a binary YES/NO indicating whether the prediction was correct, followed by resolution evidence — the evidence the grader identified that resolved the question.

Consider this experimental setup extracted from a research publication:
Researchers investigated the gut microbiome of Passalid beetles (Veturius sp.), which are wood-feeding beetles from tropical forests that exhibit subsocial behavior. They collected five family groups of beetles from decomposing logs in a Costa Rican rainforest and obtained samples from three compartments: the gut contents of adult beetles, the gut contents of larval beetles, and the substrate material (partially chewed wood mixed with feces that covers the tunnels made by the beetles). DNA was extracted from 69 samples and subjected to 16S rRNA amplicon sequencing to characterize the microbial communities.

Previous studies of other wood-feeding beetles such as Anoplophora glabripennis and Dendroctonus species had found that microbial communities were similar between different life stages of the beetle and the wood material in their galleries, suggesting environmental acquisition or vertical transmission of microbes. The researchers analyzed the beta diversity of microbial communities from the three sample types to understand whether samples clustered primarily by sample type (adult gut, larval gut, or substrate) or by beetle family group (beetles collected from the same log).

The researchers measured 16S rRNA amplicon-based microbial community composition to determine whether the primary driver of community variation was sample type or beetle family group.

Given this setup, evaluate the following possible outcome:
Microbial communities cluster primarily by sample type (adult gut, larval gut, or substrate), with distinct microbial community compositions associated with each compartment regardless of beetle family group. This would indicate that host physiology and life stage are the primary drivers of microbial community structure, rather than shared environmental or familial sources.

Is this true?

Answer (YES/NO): YES